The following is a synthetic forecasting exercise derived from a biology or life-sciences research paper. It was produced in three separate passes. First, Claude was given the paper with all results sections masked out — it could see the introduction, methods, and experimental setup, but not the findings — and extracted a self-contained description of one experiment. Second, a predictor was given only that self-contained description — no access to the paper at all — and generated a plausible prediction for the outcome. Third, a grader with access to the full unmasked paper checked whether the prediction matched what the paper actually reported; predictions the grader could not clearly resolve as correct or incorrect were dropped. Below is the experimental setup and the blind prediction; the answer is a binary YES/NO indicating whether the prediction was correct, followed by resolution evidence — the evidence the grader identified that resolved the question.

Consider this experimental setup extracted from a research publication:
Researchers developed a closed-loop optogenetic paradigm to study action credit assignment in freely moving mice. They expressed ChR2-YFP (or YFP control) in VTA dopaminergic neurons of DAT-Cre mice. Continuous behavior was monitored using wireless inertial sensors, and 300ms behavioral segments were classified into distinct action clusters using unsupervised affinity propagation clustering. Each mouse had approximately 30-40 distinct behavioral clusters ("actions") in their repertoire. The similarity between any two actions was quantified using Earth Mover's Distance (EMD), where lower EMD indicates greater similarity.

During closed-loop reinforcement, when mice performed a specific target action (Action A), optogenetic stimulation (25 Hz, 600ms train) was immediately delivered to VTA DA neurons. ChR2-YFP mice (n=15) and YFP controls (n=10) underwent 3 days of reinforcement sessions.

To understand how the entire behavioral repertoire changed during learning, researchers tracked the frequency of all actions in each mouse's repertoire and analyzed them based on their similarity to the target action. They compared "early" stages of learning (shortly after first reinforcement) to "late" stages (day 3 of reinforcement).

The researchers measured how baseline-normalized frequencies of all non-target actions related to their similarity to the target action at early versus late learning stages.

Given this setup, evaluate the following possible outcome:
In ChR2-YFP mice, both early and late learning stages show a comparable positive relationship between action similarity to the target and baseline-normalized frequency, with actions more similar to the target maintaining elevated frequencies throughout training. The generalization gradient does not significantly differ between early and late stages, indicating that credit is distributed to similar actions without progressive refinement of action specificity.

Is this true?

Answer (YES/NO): NO